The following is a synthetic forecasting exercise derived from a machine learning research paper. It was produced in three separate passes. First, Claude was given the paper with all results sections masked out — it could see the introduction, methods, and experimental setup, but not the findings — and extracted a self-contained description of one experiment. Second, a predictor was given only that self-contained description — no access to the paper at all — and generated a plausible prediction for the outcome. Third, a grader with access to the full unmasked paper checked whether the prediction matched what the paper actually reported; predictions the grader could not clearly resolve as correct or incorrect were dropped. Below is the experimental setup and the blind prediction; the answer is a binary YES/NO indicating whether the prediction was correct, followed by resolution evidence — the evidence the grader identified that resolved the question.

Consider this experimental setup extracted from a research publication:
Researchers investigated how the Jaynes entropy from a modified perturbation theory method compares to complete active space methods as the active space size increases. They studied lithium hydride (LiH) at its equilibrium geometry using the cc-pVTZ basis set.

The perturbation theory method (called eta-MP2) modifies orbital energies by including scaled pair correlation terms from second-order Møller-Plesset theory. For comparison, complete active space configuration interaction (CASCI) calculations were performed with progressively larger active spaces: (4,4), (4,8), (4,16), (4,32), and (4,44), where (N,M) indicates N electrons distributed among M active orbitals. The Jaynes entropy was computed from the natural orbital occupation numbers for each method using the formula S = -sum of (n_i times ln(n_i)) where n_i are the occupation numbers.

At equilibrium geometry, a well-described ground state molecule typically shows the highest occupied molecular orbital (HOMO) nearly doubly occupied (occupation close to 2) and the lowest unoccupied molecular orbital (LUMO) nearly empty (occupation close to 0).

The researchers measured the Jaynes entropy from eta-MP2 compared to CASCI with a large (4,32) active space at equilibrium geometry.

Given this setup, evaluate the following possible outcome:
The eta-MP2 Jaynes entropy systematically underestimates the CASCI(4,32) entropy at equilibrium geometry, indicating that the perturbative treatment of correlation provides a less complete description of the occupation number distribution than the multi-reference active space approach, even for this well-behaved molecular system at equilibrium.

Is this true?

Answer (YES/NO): NO